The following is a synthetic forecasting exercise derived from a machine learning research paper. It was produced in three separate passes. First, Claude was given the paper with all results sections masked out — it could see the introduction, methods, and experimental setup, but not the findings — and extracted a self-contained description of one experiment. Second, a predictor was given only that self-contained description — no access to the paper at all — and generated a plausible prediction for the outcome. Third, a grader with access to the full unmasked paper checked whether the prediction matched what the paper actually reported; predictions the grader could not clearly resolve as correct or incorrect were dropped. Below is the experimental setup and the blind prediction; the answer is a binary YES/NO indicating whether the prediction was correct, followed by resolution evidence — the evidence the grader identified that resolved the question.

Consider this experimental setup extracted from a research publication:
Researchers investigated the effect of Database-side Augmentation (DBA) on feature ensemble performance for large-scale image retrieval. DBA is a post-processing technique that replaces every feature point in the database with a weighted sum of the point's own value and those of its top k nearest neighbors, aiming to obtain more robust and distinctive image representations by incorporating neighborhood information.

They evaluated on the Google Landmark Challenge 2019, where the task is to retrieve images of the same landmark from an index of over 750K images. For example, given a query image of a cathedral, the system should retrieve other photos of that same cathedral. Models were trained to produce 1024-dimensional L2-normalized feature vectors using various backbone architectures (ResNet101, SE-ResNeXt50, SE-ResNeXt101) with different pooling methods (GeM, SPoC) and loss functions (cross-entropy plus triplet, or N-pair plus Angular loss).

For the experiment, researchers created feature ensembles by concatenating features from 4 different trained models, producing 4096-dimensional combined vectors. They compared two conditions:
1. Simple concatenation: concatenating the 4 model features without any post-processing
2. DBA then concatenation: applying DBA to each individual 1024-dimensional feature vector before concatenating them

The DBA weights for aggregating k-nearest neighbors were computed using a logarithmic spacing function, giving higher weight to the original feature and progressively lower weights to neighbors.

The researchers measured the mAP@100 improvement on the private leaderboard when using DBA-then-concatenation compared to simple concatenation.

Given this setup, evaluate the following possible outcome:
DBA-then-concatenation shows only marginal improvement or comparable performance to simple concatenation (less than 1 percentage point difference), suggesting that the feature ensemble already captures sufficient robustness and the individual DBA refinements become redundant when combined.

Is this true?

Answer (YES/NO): NO